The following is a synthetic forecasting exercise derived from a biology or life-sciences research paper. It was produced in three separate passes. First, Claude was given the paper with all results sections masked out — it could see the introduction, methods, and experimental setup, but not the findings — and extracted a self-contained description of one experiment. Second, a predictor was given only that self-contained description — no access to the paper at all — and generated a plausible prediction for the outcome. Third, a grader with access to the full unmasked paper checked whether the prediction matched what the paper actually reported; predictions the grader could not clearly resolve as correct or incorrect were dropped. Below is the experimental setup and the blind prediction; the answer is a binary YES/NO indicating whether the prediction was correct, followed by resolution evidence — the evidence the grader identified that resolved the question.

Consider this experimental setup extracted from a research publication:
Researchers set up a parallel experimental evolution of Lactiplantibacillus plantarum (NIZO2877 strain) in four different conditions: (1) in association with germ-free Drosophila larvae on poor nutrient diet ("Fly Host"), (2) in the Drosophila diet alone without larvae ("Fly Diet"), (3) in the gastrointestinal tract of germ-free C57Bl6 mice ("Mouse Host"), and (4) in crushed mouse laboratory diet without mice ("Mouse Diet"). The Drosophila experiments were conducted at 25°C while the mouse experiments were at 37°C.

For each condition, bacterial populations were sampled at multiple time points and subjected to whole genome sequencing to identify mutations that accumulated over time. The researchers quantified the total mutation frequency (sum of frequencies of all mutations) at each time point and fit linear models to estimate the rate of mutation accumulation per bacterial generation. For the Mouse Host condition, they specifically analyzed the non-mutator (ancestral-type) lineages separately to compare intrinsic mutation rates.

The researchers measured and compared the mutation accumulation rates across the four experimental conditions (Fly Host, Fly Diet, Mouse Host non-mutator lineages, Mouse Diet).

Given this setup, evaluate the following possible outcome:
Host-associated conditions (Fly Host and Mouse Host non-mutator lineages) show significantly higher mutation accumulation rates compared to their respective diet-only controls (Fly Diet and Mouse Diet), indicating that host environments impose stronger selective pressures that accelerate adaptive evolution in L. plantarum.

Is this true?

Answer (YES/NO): NO